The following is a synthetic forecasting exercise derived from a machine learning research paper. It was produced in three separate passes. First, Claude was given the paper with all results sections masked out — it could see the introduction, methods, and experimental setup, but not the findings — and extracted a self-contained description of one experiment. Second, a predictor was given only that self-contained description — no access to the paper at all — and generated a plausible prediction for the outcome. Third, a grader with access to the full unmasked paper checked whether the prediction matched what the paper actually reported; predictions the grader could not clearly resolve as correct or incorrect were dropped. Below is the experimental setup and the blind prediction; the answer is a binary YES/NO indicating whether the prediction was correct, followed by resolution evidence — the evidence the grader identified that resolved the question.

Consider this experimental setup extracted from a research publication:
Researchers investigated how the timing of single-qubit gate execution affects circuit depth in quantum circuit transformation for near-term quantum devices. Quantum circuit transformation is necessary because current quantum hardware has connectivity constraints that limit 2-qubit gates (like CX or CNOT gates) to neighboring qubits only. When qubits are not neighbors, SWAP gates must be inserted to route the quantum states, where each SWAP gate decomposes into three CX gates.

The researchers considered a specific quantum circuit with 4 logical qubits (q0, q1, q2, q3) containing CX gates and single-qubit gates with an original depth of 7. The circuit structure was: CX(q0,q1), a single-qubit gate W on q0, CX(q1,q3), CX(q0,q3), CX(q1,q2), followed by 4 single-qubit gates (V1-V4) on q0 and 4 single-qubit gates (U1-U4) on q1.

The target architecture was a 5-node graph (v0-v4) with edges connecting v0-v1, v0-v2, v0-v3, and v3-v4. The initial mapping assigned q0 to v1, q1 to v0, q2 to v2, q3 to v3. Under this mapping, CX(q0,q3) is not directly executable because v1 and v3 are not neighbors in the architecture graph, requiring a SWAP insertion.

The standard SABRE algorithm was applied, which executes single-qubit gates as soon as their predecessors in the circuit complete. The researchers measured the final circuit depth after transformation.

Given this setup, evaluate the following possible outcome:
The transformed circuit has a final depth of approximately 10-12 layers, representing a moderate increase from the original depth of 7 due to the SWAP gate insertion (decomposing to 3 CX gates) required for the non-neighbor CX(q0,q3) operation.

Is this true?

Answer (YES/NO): NO